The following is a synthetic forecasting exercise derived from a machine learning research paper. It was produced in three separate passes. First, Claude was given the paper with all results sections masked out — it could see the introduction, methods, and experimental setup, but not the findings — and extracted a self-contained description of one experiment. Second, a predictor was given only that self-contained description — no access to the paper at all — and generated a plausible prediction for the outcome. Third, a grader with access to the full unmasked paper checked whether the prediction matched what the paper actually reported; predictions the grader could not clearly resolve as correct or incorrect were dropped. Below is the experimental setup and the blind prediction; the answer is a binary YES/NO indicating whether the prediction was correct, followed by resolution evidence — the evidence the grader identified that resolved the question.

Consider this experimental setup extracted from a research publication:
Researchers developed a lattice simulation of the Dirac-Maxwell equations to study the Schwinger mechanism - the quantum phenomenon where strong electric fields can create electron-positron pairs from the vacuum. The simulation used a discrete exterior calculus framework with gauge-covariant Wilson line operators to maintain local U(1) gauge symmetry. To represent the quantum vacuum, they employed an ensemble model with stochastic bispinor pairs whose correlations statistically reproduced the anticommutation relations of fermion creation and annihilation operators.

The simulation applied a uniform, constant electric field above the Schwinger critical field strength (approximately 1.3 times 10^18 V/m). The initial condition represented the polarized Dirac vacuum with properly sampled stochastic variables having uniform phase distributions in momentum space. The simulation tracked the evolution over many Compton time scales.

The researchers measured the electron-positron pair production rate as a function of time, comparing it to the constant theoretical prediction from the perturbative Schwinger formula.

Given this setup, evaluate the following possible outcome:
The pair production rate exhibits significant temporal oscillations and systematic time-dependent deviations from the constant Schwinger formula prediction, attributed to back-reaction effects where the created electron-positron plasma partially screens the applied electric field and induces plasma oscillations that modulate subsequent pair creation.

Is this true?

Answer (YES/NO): YES